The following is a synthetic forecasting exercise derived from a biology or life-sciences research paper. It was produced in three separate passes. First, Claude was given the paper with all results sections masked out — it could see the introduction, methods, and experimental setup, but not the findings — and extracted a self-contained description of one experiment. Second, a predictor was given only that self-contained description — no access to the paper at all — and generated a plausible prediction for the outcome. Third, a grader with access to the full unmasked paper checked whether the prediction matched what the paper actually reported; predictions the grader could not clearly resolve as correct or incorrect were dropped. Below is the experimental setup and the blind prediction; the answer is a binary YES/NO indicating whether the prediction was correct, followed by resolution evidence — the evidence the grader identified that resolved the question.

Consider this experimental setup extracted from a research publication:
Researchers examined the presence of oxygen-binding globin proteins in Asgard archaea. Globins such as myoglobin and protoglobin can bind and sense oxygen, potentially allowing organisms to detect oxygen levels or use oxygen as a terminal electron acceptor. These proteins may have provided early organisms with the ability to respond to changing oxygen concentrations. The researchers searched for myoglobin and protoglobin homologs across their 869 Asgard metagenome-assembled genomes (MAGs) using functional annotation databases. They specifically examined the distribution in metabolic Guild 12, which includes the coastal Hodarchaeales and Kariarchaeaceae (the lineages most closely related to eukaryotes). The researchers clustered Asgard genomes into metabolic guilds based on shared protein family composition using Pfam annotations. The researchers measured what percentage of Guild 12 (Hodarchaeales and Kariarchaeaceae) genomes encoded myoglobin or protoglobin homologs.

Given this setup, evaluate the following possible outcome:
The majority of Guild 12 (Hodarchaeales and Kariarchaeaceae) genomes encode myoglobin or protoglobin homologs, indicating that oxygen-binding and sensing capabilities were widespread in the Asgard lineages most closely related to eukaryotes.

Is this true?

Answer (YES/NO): YES